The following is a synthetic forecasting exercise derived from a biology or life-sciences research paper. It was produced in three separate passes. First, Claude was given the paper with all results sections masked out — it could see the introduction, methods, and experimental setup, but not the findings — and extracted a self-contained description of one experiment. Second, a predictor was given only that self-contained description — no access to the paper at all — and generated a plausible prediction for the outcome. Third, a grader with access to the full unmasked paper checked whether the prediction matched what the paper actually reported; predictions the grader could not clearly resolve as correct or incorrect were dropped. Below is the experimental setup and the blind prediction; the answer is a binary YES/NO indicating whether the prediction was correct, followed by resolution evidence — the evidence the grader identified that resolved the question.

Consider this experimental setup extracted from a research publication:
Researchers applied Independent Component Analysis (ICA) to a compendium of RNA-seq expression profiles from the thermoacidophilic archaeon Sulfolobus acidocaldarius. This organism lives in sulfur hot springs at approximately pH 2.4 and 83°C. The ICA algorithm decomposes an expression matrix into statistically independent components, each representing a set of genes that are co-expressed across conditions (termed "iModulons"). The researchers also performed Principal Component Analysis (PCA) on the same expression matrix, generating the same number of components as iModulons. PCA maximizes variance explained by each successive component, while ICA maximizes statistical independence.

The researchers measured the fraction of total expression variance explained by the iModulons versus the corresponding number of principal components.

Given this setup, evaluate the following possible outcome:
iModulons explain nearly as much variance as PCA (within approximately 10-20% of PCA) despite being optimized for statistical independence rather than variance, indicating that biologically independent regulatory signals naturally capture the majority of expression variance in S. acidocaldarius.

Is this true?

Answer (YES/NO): NO